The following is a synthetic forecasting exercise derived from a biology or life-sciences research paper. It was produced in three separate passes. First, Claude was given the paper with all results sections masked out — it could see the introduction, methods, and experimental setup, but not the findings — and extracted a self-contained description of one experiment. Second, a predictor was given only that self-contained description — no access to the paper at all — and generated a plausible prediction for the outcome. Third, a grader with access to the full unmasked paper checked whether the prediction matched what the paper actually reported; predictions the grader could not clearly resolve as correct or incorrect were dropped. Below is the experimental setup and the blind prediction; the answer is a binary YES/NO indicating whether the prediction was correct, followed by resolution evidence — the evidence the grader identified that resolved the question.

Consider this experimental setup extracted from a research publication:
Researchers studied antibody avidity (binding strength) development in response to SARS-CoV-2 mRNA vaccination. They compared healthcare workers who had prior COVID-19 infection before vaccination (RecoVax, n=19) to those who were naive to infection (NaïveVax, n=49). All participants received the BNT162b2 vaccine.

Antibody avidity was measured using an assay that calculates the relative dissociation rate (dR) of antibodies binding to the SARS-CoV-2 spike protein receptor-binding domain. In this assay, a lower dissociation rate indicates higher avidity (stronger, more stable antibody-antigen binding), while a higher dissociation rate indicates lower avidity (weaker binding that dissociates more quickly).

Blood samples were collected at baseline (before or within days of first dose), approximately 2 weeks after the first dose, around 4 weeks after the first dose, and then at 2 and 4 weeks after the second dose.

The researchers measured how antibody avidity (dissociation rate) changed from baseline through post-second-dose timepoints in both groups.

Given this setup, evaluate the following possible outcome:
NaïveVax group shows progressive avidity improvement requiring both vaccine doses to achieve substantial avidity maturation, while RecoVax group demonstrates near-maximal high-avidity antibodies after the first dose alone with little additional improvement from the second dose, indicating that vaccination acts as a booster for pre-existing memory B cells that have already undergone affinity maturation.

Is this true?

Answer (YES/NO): YES